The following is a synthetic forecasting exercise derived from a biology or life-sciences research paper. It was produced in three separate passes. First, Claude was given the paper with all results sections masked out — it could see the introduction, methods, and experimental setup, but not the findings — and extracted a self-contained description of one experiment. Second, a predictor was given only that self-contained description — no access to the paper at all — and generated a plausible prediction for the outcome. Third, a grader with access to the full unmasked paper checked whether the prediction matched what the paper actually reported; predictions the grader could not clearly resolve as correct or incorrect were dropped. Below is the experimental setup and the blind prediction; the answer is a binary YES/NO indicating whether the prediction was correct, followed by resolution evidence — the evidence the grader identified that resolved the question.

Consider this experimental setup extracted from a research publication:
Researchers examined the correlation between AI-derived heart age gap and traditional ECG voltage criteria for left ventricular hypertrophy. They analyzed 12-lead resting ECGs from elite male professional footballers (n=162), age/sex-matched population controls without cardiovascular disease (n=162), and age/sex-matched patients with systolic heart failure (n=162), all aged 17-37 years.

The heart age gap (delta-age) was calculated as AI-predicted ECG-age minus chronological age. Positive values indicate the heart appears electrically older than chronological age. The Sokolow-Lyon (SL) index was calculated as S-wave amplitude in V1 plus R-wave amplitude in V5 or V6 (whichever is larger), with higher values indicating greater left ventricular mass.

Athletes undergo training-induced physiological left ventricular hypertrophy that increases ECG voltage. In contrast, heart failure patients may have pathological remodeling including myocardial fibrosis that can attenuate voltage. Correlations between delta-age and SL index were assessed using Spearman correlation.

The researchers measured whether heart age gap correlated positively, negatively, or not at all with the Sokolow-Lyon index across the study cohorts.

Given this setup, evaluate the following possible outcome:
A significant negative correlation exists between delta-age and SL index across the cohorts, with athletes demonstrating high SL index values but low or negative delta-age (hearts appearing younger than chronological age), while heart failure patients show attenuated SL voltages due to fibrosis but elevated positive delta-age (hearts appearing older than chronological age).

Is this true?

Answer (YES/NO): NO